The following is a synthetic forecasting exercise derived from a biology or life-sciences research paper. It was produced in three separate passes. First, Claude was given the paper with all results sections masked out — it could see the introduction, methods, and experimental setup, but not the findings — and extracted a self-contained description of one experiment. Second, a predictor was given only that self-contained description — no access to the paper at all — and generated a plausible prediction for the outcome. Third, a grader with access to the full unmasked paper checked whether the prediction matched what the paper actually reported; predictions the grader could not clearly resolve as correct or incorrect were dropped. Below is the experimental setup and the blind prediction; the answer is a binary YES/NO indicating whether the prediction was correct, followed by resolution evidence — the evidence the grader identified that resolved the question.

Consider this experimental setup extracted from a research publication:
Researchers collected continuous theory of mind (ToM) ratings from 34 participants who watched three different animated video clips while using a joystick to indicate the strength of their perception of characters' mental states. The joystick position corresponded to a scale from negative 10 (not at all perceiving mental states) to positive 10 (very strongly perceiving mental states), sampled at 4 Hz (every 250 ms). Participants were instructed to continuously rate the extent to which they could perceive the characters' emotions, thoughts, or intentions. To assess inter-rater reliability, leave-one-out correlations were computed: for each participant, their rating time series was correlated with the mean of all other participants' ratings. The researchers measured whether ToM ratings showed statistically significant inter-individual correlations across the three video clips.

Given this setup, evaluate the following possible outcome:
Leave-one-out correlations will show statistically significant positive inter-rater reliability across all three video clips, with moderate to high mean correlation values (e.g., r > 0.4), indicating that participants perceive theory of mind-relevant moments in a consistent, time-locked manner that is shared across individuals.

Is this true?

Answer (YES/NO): YES